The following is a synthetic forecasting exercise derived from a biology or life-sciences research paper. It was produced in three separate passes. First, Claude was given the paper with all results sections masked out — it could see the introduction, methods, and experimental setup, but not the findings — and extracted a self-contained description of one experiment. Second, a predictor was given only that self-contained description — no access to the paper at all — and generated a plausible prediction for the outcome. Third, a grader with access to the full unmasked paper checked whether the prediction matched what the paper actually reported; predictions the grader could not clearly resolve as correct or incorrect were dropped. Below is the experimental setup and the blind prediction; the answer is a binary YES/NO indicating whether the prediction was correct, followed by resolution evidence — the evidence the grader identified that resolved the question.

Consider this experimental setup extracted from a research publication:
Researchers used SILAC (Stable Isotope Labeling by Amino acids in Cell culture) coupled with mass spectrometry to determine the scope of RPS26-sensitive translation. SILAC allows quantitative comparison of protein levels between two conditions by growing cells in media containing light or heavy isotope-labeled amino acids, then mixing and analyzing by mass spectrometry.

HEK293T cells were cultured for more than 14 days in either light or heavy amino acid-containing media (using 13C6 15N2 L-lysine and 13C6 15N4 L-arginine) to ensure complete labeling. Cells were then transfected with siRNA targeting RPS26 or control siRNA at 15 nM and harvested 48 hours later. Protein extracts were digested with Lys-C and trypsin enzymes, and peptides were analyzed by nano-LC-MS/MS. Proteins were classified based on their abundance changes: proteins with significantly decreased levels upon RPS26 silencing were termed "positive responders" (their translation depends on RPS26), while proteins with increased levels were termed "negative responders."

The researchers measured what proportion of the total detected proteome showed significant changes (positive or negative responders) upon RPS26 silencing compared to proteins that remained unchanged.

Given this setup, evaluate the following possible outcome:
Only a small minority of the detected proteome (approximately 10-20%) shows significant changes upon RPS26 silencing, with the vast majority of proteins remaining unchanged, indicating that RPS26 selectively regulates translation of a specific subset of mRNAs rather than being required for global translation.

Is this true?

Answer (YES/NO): YES